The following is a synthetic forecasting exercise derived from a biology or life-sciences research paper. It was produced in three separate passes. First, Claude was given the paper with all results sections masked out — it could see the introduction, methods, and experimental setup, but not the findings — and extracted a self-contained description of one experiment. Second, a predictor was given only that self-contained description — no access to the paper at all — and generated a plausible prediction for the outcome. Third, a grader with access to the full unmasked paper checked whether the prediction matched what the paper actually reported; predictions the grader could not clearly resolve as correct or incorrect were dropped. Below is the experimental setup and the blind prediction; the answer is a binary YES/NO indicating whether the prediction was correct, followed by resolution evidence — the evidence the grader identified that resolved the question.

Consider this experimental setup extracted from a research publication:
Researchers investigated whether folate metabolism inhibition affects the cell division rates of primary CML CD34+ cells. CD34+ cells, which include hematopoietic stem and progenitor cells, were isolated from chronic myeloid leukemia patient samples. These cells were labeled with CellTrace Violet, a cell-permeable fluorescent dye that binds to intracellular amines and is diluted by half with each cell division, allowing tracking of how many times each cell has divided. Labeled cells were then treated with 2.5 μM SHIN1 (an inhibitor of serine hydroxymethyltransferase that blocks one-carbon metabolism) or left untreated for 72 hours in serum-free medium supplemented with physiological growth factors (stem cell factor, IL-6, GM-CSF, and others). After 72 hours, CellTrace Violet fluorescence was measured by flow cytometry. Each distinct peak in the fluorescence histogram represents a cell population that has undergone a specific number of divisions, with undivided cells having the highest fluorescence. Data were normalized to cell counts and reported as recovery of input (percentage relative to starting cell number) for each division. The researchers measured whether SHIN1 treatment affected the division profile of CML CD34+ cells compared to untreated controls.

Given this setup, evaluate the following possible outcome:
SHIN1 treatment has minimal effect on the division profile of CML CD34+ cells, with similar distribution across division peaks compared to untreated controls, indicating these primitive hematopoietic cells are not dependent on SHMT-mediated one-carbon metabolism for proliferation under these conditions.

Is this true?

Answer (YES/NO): NO